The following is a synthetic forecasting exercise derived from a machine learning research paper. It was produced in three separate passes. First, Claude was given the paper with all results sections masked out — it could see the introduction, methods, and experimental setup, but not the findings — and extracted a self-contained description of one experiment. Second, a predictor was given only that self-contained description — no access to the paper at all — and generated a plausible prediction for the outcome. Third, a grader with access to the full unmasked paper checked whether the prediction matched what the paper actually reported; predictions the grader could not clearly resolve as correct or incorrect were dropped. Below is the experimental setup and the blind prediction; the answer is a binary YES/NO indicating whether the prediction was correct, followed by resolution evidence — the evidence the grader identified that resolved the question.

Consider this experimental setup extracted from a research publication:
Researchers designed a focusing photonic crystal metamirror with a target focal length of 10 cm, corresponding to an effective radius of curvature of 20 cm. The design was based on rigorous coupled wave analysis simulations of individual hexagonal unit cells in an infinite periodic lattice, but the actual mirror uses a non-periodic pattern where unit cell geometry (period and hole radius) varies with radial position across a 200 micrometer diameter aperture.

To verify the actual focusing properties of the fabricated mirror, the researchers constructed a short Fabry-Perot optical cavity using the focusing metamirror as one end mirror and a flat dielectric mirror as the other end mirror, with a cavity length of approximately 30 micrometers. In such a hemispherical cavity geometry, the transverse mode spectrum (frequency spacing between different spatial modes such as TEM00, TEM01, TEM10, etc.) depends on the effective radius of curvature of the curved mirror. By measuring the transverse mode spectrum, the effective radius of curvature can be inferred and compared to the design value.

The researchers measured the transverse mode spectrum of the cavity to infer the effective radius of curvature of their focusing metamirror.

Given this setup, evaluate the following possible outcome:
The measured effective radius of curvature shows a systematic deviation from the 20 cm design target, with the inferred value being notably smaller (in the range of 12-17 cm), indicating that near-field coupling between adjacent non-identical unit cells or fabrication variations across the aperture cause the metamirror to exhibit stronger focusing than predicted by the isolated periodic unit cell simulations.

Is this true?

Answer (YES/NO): NO